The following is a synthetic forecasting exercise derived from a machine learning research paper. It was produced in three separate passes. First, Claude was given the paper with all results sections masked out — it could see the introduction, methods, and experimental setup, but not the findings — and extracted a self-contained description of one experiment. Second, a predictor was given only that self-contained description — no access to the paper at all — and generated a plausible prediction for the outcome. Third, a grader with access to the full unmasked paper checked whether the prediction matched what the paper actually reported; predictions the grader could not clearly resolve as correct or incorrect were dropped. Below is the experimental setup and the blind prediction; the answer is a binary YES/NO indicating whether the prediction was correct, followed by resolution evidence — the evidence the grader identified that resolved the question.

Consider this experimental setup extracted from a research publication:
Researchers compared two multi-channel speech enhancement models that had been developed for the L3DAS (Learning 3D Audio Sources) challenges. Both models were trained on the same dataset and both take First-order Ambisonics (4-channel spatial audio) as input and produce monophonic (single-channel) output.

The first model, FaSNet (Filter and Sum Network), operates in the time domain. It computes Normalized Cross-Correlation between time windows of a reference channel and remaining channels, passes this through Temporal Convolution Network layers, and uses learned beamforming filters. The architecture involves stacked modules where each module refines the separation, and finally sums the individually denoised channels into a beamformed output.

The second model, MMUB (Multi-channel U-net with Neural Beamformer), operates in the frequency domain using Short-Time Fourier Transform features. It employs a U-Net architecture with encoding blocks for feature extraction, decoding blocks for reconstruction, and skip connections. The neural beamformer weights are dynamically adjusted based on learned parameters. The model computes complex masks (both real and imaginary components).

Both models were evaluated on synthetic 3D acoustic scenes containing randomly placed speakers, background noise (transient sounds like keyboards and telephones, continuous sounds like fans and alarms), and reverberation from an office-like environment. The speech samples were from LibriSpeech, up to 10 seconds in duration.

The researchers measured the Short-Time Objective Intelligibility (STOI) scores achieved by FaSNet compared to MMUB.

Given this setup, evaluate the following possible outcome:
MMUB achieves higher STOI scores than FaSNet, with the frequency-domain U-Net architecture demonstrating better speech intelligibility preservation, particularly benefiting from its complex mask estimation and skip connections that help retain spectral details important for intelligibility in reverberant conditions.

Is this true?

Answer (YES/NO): YES